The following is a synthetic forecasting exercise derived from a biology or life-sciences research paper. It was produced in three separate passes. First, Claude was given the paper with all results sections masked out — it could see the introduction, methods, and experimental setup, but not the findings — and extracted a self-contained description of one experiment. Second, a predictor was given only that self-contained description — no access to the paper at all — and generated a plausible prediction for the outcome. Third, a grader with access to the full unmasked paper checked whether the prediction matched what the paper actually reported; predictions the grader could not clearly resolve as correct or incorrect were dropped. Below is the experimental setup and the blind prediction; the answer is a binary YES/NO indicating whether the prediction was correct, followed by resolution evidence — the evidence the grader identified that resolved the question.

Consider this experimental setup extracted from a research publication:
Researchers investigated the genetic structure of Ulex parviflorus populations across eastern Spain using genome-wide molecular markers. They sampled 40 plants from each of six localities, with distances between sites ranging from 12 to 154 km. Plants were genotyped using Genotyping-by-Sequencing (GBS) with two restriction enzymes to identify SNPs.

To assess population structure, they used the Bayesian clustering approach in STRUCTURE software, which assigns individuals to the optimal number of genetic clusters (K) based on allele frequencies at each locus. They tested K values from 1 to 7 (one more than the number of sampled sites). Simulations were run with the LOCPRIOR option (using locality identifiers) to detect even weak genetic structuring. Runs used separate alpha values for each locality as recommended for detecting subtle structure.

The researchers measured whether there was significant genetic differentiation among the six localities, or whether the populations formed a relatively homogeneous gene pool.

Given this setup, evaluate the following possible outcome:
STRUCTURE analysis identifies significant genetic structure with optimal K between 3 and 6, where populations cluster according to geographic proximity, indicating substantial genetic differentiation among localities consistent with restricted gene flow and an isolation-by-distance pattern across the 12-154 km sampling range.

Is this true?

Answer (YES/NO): NO